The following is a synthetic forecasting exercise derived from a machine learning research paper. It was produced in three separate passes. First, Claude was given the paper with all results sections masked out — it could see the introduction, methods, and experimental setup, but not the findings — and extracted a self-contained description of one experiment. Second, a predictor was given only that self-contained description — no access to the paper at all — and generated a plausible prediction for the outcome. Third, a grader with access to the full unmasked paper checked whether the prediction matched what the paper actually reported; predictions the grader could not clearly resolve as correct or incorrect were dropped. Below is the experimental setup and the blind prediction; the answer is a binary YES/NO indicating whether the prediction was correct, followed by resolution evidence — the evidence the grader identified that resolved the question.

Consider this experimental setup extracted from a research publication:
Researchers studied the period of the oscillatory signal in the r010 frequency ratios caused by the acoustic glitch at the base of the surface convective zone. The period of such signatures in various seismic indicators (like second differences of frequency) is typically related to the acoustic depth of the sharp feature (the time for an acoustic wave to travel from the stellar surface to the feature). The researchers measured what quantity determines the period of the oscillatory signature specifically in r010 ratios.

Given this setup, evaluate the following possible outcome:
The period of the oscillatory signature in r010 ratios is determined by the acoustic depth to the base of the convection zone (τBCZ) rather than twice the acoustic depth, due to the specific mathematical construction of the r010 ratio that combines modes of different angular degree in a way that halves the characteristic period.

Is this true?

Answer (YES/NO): NO